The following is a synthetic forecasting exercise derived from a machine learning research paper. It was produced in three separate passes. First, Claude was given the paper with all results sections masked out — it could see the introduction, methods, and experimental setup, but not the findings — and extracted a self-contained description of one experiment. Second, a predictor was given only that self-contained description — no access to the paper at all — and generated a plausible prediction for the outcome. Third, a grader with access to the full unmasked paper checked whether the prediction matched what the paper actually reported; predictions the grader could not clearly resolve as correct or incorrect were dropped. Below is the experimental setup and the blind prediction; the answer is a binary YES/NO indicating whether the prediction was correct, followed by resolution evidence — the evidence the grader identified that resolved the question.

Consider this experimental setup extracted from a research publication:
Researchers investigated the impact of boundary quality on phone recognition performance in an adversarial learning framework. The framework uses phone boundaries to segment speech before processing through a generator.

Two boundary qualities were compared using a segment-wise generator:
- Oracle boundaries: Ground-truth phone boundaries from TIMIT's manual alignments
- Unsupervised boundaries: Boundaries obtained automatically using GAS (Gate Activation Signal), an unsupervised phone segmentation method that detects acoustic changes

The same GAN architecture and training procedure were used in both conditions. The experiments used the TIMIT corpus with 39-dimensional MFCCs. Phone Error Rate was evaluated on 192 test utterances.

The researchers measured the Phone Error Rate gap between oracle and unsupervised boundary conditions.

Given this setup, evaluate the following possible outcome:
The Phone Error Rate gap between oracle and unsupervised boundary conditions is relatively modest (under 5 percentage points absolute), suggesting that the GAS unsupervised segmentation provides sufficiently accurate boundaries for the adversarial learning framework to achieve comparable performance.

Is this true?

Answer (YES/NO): NO